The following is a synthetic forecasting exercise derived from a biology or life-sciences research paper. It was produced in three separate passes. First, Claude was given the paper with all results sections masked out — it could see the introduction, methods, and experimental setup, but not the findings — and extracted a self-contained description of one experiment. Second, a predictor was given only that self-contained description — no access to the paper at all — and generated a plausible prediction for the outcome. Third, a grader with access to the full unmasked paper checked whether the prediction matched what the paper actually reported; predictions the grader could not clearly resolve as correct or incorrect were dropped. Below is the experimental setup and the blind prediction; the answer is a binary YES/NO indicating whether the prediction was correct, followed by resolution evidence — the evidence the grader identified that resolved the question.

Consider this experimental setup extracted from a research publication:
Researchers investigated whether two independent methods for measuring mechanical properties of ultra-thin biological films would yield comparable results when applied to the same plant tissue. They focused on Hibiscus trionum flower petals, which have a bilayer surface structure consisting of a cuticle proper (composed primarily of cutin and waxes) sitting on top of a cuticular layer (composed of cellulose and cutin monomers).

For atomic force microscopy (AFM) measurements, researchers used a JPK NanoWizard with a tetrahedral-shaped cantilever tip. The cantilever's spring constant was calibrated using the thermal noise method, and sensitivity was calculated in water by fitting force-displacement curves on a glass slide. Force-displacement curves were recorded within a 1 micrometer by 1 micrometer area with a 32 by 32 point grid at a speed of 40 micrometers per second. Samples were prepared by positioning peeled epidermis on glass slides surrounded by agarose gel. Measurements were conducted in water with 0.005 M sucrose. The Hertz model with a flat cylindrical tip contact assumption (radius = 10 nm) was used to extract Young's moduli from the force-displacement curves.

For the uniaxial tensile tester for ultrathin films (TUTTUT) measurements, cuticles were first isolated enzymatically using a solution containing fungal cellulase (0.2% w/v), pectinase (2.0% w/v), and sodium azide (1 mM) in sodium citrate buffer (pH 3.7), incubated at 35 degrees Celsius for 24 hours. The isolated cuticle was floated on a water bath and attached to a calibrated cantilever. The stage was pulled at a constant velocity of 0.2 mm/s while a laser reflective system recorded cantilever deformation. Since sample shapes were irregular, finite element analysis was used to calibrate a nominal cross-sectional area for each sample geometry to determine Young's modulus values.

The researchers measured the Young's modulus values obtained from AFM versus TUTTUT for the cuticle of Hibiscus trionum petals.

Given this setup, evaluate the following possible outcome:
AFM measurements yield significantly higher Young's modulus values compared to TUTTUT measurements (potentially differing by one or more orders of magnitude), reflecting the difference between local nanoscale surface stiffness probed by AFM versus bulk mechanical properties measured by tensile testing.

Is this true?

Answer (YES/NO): NO